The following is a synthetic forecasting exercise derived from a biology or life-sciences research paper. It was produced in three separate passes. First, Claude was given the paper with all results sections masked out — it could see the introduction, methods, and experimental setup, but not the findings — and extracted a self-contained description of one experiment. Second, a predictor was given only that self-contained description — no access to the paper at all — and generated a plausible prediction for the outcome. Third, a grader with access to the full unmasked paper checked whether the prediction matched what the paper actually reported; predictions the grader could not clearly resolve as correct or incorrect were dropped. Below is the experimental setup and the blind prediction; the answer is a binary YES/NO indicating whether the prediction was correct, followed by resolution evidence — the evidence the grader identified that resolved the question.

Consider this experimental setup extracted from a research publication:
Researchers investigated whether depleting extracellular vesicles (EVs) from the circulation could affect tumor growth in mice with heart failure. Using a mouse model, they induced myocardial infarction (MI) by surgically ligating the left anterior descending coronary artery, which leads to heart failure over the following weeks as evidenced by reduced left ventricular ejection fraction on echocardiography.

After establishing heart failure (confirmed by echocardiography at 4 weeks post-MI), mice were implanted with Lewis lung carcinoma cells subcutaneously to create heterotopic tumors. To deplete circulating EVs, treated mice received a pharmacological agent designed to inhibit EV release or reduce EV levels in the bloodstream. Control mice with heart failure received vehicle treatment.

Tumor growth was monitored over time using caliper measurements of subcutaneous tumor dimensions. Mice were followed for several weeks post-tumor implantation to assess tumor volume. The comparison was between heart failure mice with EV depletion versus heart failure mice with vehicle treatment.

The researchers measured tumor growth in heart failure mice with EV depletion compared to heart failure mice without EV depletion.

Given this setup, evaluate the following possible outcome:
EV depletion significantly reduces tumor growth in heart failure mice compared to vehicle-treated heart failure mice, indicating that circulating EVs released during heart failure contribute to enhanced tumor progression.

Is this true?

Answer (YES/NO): YES